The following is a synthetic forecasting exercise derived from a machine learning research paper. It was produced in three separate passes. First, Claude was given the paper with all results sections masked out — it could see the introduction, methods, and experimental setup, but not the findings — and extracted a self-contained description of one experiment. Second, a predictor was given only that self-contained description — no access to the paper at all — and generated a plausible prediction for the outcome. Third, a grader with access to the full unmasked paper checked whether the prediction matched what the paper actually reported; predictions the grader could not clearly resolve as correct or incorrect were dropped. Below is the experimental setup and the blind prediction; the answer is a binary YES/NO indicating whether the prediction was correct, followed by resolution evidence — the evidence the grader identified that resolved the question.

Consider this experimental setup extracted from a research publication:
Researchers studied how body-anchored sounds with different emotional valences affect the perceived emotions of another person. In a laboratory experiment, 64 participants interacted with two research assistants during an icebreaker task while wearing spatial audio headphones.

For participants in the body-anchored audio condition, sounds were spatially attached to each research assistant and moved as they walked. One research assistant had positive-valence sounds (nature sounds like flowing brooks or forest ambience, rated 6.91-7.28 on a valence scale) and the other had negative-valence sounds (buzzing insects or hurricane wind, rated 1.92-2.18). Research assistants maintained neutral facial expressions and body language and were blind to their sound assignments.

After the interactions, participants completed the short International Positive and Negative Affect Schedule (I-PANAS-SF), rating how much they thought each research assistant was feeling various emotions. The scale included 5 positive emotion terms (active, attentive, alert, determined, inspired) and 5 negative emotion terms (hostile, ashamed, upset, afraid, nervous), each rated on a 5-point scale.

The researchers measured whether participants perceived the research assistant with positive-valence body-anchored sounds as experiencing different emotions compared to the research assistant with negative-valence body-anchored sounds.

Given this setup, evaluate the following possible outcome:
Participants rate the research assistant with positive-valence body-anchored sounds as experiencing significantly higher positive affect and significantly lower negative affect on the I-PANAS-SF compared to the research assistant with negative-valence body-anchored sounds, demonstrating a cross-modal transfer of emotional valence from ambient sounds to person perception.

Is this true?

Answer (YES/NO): NO